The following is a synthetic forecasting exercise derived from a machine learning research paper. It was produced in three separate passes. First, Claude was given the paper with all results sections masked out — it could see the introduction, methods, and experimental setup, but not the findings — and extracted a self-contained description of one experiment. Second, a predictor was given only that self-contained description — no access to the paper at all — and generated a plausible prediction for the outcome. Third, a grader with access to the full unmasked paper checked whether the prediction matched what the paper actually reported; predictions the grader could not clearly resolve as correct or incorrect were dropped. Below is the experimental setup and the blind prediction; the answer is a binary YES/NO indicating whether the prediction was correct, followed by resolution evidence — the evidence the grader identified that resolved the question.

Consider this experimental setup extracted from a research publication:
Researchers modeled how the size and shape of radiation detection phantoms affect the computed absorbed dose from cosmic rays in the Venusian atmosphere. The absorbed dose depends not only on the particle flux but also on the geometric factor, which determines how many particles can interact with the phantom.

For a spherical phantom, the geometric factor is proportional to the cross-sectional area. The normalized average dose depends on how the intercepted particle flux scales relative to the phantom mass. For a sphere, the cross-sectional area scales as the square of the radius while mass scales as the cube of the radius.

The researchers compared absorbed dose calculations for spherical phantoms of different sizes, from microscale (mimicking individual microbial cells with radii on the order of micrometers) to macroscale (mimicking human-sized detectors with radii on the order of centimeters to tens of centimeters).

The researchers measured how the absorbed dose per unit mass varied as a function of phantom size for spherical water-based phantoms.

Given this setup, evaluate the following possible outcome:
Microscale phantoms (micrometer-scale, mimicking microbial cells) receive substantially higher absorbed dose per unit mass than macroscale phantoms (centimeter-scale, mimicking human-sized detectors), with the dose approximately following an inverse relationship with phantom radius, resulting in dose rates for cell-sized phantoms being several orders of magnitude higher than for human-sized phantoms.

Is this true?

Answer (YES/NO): NO